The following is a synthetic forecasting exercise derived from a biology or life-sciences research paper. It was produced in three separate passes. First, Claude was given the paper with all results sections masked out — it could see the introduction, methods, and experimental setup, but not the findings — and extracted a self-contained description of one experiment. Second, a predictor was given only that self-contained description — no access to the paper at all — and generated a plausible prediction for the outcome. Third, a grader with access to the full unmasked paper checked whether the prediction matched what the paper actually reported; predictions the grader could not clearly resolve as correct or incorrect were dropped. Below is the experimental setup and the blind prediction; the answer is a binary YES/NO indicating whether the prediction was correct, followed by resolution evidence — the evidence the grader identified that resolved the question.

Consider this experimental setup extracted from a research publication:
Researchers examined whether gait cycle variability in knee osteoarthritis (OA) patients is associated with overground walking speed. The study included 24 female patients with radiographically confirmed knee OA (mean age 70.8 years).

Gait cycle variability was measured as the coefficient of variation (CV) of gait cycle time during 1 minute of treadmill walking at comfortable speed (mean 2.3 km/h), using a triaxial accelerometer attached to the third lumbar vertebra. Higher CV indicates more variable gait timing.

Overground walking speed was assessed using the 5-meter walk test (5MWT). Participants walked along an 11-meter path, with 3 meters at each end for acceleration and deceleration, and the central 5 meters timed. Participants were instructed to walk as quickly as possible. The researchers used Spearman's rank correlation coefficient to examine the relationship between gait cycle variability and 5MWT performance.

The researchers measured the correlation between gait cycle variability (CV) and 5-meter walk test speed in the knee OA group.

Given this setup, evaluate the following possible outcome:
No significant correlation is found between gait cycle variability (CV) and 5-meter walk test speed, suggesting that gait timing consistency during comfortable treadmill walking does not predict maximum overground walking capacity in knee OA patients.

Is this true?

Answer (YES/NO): NO